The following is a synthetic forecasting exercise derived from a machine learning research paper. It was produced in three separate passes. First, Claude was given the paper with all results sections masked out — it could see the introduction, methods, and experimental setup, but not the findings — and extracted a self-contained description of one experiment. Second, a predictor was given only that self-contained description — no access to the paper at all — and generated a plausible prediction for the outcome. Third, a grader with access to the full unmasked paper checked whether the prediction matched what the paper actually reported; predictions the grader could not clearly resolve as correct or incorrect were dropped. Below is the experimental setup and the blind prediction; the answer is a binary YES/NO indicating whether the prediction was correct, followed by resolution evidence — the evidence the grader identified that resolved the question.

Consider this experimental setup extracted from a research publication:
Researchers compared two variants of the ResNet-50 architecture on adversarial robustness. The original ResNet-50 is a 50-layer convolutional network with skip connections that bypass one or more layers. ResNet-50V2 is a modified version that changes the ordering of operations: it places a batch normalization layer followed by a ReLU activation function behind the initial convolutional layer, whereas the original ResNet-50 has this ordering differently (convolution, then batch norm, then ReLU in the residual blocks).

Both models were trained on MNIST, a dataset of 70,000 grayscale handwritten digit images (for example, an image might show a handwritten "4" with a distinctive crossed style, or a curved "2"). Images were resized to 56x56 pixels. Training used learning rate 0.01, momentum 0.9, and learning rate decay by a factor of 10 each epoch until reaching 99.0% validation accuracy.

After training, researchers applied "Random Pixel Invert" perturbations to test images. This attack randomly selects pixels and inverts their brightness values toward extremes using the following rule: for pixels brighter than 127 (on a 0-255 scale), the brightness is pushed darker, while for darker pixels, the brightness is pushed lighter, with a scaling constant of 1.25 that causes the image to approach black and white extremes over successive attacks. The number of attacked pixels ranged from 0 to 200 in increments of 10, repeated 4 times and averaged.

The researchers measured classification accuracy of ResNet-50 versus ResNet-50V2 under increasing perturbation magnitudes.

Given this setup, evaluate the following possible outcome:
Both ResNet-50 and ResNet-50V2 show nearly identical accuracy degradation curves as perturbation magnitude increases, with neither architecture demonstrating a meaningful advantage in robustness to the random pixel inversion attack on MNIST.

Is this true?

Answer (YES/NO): NO